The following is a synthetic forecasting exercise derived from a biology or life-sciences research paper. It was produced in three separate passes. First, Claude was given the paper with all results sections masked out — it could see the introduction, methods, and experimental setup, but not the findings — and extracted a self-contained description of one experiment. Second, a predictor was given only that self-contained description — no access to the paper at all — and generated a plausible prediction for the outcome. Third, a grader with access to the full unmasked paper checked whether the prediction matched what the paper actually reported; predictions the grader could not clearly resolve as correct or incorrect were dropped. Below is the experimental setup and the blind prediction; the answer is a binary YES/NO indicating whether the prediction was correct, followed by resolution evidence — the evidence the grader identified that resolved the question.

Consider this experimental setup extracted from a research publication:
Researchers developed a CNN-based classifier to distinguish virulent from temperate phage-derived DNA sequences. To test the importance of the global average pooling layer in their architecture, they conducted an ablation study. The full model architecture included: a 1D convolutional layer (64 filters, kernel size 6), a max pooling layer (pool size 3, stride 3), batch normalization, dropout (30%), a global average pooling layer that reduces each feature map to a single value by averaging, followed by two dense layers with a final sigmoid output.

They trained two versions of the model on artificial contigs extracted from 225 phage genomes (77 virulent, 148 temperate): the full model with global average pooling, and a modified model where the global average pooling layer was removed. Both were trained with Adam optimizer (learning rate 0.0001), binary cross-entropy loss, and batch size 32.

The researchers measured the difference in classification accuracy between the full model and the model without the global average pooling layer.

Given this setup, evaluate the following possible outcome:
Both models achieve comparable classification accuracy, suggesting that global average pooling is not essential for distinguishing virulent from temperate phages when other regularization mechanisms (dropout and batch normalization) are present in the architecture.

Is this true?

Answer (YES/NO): NO